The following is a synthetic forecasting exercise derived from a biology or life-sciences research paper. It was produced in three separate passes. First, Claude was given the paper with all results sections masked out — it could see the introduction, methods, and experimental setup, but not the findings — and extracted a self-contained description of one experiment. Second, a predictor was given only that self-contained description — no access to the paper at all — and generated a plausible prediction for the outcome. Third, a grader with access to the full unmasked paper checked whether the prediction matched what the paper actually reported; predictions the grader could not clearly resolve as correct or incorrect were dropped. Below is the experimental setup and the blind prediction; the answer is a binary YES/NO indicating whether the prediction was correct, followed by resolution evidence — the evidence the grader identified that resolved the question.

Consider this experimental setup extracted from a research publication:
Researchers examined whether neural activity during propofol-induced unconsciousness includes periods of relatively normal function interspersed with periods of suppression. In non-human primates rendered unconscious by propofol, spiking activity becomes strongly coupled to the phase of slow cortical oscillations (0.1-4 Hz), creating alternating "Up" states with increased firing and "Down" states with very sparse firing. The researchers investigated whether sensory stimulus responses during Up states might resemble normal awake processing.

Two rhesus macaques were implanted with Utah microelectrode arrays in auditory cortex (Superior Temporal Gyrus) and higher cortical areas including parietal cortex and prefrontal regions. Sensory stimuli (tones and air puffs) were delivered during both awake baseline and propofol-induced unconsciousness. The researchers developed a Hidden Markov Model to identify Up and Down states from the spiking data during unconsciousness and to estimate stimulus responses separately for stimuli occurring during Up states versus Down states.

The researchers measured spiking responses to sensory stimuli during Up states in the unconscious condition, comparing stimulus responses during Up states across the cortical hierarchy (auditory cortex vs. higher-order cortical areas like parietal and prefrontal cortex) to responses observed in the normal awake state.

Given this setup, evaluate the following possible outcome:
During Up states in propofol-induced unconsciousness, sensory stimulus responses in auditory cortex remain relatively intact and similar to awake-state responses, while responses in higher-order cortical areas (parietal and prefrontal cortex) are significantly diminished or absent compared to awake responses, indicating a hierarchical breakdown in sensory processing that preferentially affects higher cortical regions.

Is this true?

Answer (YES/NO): YES